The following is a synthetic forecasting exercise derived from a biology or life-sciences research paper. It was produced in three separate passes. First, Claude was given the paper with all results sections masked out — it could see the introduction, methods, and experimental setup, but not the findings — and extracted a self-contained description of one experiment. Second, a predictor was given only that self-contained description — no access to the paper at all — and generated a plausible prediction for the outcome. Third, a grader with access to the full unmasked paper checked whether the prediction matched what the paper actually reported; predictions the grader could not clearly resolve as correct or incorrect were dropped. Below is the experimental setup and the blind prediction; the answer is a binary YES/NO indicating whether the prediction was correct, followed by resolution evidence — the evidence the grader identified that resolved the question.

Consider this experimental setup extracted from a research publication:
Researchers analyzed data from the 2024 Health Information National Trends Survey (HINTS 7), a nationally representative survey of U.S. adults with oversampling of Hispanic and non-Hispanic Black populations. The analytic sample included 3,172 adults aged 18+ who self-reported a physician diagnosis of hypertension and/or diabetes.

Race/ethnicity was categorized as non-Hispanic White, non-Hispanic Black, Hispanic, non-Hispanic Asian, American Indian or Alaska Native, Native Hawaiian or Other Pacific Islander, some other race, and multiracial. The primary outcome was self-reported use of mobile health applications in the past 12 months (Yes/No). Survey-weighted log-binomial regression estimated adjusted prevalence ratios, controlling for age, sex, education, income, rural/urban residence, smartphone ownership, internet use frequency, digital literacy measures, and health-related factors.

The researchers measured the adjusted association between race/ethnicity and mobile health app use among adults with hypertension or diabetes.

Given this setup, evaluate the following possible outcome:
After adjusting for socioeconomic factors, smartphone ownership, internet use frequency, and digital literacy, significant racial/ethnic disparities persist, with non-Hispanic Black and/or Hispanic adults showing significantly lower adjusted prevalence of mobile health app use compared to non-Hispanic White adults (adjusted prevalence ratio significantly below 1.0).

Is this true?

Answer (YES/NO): NO